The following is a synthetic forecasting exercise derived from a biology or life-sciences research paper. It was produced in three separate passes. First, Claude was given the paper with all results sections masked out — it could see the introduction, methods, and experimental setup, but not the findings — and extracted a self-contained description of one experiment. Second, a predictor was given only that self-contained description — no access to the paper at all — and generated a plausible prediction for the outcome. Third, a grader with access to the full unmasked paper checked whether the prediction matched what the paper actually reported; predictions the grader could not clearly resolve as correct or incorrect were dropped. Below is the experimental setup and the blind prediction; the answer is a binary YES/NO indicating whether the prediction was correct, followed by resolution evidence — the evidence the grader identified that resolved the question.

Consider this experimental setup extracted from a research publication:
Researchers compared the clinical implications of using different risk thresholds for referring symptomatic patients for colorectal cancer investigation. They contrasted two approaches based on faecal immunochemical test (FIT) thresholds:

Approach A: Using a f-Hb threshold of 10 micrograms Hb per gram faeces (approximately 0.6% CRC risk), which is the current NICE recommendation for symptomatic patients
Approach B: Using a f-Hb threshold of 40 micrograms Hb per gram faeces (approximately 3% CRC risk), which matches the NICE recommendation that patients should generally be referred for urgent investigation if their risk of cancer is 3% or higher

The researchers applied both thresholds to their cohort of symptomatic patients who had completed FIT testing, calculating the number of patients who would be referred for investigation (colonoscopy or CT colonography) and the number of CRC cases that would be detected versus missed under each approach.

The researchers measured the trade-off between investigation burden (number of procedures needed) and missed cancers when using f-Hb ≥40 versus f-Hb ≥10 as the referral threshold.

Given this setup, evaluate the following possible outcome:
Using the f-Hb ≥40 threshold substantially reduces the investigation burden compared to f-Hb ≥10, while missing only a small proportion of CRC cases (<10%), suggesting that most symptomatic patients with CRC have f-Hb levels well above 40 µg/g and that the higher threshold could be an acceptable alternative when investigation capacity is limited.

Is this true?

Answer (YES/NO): NO